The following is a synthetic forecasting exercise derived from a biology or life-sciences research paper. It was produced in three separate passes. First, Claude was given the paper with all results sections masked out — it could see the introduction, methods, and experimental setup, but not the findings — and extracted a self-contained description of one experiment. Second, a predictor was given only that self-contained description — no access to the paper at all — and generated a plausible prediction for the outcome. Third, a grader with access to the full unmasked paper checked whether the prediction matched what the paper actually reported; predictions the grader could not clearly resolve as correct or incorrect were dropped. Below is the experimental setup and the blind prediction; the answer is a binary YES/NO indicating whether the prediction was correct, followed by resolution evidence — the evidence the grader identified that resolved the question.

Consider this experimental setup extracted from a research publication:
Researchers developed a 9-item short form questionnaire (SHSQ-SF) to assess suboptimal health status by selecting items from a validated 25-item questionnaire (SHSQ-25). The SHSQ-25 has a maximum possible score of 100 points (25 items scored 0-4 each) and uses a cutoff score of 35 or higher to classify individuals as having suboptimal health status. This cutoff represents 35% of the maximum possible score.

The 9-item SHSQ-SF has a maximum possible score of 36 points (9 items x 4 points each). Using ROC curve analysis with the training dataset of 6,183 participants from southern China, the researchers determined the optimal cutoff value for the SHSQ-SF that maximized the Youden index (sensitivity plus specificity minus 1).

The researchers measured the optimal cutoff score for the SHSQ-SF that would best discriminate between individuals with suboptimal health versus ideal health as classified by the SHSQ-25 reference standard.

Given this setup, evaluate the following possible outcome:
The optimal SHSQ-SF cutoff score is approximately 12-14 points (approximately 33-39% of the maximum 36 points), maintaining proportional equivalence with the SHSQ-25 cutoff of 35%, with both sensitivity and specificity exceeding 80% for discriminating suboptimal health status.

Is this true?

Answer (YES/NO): NO